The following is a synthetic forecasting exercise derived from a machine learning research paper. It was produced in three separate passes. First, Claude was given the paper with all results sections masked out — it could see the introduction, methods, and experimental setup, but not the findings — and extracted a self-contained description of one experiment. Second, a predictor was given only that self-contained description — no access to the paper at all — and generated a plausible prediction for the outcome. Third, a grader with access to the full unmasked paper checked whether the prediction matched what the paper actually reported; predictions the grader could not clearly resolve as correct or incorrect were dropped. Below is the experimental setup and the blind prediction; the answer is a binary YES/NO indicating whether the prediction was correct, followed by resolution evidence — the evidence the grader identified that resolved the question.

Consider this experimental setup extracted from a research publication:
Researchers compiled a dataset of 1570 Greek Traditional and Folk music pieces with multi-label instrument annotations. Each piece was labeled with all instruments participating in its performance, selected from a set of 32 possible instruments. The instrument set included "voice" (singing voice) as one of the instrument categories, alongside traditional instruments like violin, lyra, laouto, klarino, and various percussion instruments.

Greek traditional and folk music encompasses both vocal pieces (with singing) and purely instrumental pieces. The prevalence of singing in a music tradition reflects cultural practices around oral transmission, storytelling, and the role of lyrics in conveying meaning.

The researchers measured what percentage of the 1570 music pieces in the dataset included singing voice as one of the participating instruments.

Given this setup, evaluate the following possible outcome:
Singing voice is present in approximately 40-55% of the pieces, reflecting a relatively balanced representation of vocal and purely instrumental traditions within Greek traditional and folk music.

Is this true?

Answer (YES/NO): NO